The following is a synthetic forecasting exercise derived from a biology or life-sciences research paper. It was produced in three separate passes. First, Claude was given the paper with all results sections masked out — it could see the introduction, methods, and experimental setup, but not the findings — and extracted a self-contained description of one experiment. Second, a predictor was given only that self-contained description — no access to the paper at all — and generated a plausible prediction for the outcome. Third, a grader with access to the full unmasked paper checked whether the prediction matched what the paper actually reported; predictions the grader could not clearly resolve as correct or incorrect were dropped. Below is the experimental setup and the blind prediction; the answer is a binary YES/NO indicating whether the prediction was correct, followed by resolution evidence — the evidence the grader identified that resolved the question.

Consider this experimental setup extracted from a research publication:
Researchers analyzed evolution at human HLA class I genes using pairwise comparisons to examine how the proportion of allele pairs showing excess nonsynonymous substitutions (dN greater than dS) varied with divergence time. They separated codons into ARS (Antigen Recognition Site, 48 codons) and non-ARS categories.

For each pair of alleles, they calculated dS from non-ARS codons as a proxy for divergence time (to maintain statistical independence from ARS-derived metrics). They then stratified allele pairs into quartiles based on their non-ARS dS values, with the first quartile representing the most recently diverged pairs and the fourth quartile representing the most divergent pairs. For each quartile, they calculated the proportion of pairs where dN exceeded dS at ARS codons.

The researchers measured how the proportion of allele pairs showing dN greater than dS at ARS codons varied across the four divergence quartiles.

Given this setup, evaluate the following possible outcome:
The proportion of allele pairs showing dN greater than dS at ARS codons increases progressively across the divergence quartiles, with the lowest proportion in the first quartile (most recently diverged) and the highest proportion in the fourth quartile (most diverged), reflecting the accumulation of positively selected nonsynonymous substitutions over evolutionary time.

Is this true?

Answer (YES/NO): YES